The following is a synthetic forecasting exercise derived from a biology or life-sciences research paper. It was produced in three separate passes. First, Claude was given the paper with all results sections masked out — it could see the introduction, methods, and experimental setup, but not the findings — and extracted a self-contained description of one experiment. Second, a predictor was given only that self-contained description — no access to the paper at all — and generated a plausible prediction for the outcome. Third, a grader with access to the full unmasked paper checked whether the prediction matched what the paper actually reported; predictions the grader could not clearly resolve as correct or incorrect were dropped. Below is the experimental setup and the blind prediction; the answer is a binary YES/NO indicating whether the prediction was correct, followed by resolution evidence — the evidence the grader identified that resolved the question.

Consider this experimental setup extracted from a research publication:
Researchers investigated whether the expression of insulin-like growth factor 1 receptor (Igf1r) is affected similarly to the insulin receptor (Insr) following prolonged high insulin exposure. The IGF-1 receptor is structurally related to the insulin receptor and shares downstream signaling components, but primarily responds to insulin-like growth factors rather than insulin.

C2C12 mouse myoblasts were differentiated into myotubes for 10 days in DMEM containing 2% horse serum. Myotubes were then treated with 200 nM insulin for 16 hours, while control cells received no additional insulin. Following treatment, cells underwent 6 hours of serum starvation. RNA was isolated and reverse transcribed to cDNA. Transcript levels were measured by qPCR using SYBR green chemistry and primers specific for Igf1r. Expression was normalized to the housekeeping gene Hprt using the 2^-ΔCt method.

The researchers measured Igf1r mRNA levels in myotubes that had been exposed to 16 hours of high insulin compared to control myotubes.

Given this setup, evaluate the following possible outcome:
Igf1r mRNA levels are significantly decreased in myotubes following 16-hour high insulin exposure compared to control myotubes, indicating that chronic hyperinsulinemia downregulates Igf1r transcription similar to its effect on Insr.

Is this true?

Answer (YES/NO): YES